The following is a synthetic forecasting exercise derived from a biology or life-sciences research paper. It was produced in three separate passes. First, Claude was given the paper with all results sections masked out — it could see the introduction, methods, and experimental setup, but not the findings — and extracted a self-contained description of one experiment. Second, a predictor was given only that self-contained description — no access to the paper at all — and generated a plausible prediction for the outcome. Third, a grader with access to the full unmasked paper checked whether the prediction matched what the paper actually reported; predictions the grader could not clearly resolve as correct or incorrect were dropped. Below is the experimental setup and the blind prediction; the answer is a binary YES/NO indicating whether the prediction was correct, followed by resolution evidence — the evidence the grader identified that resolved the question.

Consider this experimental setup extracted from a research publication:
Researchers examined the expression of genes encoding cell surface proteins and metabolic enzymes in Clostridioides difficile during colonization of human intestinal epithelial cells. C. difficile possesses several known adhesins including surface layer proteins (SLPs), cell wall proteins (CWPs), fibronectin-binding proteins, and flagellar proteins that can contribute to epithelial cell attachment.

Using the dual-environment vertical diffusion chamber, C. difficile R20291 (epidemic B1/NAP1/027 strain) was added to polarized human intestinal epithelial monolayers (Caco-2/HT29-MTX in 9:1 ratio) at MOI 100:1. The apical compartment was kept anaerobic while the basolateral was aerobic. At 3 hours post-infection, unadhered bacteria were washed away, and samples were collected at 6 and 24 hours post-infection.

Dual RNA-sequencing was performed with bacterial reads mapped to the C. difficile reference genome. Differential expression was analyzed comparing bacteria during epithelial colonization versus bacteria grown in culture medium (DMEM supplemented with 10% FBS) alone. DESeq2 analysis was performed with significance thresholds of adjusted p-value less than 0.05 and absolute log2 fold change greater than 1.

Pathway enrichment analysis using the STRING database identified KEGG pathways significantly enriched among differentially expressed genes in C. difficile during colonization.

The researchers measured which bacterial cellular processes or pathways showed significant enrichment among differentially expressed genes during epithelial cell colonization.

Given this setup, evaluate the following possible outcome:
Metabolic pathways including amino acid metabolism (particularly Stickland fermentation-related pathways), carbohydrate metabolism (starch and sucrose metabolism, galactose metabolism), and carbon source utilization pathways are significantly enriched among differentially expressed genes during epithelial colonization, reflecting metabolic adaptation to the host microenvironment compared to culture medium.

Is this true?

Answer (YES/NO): NO